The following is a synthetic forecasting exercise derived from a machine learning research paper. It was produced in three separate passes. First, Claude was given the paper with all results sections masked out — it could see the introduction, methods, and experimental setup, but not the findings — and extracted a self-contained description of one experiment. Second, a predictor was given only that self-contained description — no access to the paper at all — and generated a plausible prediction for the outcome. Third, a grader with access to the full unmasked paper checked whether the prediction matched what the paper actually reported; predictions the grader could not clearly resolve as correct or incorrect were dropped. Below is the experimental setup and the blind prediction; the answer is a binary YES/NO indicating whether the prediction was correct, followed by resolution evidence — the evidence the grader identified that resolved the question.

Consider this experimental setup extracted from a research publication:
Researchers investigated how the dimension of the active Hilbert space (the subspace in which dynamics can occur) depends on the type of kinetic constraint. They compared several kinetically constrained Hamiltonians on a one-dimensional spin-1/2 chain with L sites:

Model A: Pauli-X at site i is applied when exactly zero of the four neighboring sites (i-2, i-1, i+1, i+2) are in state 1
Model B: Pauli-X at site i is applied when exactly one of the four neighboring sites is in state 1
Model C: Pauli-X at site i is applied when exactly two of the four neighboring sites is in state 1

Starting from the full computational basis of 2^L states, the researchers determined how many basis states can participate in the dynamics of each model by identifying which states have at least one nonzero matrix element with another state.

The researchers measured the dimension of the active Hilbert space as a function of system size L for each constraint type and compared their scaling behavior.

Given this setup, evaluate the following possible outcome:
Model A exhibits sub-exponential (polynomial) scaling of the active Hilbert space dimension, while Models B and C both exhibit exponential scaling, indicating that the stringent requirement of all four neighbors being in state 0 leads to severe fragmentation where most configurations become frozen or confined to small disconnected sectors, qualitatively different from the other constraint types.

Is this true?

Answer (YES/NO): NO